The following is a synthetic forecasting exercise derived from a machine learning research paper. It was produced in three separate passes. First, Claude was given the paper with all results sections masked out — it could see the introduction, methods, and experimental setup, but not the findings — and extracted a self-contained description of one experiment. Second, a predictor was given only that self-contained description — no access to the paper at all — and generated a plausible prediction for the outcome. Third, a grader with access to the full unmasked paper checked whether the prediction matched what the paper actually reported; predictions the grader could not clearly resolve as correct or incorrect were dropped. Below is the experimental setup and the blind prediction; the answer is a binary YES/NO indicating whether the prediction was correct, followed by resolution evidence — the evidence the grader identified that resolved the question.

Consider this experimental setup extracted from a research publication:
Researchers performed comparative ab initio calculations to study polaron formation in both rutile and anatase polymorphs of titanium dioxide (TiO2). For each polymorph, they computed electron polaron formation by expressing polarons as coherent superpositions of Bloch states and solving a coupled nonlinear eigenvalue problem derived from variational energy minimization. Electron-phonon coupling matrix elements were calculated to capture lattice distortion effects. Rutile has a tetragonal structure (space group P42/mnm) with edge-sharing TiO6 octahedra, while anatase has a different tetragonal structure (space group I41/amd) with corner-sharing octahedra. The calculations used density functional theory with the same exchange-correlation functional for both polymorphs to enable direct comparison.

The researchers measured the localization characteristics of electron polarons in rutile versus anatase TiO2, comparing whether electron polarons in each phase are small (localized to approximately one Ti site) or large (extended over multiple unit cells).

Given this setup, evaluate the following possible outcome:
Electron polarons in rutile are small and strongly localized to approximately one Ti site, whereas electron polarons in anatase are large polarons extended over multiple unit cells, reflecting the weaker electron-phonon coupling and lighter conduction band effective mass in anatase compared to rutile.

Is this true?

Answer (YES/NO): NO